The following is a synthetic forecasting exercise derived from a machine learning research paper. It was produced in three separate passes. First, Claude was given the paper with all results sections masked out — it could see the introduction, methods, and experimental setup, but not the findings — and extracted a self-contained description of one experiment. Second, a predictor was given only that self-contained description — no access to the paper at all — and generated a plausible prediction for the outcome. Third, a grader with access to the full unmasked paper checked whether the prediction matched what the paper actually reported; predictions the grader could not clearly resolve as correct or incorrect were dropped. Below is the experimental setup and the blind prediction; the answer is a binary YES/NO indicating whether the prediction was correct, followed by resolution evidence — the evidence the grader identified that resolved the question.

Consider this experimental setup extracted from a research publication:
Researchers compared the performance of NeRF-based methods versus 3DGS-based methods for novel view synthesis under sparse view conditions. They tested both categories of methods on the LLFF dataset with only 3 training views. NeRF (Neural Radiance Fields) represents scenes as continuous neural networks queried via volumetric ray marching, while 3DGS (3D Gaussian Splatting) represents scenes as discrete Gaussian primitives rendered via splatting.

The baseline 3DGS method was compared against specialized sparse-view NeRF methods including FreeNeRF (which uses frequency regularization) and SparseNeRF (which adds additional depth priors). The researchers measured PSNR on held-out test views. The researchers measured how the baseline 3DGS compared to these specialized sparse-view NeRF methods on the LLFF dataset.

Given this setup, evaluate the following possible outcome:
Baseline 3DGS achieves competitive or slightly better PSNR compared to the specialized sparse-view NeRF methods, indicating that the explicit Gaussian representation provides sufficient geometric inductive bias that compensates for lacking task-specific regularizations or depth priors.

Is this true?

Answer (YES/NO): NO